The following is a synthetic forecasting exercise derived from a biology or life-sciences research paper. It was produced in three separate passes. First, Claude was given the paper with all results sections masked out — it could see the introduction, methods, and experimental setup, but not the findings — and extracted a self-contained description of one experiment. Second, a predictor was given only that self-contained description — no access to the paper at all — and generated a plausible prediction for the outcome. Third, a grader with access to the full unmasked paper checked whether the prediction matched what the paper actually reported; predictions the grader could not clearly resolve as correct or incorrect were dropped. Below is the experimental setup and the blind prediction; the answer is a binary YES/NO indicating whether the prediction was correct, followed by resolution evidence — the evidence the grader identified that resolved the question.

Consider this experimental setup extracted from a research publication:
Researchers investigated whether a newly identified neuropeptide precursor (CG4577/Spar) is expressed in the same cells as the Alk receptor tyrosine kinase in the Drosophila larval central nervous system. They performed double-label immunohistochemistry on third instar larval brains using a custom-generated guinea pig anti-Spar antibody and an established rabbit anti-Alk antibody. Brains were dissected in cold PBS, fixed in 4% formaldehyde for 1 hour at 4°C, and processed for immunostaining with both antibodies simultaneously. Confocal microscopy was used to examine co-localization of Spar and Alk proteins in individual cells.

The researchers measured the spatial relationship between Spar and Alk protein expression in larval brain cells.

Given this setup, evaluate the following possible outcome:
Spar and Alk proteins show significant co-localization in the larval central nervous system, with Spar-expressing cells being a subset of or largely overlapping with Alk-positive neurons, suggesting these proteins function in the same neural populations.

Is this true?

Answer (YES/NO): YES